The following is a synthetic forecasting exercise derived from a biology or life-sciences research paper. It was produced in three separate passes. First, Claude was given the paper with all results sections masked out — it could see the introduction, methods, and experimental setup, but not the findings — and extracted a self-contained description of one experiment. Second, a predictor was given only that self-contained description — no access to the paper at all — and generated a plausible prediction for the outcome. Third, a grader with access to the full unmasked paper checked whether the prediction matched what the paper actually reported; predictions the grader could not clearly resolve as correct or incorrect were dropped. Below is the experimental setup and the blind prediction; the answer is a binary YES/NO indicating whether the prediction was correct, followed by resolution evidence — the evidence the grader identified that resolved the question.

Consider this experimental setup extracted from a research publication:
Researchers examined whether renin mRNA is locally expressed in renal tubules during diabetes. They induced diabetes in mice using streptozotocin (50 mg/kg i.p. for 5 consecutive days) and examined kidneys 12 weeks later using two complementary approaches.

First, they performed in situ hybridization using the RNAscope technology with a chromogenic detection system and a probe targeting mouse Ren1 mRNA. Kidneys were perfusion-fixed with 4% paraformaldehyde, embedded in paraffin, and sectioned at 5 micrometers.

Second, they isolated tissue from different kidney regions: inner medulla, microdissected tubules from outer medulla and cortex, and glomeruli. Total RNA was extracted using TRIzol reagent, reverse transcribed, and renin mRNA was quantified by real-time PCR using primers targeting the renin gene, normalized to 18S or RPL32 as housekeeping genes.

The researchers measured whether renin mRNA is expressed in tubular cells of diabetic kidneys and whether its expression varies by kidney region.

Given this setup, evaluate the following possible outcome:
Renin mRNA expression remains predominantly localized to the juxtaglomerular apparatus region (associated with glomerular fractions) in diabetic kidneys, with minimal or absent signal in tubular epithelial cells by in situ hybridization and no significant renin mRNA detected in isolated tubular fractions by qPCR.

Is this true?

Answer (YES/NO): NO